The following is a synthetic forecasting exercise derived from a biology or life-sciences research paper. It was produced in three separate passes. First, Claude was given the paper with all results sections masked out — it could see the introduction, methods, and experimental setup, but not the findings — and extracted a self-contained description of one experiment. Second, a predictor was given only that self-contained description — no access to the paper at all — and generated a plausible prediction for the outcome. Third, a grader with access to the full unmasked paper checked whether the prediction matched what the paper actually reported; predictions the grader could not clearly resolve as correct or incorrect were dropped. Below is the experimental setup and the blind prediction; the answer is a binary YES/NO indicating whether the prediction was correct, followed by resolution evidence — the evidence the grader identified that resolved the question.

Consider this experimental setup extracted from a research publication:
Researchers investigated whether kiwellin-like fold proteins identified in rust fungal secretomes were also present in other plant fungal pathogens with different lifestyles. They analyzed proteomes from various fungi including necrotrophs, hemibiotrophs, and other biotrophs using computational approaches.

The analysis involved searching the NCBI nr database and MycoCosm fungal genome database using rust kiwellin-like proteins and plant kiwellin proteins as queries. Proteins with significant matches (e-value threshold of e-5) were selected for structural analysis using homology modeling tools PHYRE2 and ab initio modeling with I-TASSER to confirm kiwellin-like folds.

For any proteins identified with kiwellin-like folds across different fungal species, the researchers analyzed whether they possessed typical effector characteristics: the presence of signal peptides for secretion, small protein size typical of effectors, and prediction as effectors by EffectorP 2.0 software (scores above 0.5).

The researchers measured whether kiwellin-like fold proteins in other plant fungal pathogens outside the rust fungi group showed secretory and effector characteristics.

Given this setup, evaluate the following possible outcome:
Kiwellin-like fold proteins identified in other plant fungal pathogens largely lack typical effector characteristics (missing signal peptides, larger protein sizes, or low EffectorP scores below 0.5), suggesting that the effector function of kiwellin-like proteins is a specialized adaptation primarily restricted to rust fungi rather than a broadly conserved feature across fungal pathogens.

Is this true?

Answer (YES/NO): YES